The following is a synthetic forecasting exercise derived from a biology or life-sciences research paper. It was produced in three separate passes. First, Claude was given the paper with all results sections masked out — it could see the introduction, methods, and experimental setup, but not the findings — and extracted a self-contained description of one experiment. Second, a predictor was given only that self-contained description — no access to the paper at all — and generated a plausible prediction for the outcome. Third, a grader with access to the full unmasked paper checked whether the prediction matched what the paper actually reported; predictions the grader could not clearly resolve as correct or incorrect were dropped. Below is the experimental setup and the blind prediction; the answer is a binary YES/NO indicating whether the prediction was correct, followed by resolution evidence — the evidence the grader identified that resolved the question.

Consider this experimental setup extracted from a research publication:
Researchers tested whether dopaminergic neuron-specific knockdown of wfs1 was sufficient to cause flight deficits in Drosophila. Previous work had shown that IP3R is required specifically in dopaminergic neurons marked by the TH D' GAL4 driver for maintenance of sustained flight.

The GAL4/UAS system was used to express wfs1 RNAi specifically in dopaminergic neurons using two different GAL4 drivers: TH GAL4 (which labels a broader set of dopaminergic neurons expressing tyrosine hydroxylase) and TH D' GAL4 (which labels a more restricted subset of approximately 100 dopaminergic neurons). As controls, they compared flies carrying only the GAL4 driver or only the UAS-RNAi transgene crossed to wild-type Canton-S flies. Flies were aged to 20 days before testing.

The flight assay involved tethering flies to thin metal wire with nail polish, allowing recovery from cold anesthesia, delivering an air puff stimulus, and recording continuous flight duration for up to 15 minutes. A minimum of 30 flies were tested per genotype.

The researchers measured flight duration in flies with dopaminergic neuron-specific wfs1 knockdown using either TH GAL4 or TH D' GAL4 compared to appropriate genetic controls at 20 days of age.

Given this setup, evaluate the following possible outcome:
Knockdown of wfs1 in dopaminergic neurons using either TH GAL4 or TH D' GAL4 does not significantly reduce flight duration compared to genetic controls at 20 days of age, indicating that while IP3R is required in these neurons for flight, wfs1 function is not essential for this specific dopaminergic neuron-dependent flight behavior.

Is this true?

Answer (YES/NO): NO